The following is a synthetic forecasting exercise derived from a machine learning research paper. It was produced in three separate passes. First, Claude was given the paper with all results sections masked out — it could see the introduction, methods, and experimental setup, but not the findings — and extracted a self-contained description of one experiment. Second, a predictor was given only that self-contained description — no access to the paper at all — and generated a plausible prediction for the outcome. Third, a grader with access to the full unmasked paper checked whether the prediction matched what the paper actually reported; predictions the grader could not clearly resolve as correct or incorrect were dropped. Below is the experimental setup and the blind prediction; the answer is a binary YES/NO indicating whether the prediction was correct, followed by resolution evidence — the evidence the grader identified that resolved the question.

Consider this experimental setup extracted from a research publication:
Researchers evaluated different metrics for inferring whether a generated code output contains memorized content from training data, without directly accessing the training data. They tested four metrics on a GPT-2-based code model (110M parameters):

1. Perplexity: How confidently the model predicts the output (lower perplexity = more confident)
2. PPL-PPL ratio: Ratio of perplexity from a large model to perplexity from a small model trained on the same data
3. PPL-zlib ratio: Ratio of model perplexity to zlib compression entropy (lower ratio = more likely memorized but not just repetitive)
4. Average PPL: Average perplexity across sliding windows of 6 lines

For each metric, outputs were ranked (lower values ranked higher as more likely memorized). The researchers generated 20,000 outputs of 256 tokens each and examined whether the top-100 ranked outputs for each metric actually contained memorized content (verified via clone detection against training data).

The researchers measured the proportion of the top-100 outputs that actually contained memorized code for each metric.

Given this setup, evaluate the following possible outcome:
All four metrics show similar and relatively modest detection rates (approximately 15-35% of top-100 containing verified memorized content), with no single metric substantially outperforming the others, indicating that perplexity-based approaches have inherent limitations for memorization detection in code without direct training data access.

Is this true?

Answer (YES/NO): NO